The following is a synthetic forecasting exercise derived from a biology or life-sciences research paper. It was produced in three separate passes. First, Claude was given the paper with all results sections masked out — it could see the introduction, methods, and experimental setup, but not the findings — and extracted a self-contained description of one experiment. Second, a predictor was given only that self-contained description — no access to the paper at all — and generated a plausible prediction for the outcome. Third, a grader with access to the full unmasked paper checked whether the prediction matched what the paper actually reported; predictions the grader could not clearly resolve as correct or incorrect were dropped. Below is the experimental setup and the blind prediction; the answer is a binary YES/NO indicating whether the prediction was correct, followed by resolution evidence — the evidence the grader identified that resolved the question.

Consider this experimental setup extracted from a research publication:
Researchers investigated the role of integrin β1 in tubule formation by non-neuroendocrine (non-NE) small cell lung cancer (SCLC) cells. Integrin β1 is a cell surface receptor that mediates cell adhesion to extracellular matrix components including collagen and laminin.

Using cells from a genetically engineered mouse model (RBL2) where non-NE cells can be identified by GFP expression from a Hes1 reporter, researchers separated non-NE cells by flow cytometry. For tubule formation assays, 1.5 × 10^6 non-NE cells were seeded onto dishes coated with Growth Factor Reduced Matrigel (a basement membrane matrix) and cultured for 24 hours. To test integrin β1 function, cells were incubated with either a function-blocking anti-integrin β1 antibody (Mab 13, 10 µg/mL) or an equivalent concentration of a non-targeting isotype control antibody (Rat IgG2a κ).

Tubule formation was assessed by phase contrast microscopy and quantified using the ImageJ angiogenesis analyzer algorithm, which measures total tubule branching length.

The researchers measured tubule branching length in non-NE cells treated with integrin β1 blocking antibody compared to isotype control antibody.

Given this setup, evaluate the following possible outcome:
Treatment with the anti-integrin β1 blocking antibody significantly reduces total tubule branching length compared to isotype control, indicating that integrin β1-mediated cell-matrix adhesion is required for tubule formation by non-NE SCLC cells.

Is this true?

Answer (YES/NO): YES